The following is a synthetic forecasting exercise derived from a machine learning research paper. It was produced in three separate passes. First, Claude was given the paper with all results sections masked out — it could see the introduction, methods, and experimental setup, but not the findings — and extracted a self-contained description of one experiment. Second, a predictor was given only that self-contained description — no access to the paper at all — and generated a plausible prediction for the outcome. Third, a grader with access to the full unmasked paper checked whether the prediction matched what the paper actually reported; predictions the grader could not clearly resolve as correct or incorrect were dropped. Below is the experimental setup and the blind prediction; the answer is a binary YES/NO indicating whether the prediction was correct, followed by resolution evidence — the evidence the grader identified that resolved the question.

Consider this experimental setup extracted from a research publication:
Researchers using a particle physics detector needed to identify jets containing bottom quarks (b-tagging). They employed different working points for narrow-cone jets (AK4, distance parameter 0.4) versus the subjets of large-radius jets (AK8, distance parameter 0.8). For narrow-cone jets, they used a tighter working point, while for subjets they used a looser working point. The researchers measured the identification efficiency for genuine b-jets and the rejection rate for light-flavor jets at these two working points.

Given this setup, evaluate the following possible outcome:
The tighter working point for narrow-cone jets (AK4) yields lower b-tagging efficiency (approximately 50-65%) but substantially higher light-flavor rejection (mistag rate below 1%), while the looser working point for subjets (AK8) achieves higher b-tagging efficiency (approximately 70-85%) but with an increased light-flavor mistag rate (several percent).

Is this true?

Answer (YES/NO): NO